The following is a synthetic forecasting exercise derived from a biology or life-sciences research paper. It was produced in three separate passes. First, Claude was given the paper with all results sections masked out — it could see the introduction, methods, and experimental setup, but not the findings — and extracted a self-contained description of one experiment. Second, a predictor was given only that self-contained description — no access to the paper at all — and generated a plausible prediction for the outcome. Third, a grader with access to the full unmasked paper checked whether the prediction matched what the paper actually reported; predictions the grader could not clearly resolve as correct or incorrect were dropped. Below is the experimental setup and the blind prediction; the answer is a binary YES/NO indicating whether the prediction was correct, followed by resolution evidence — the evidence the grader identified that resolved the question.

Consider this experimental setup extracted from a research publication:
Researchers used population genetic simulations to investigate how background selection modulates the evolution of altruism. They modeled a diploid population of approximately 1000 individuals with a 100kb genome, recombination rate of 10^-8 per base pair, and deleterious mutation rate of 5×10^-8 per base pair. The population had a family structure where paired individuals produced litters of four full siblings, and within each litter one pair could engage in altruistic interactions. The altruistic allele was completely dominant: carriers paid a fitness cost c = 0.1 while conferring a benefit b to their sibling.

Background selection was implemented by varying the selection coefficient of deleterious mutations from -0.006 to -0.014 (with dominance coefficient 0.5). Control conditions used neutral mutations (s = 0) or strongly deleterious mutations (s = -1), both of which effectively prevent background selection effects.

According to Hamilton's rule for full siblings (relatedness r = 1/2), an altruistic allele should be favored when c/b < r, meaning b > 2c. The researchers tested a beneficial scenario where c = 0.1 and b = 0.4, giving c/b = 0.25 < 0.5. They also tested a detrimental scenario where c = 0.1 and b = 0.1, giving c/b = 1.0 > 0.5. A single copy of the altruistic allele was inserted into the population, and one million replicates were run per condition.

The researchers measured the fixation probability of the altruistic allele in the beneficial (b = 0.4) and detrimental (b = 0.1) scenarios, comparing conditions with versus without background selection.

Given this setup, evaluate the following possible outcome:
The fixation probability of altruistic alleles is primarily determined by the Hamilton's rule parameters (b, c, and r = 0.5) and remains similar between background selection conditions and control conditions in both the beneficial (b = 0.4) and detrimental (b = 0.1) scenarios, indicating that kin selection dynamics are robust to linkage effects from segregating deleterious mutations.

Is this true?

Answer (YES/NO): NO